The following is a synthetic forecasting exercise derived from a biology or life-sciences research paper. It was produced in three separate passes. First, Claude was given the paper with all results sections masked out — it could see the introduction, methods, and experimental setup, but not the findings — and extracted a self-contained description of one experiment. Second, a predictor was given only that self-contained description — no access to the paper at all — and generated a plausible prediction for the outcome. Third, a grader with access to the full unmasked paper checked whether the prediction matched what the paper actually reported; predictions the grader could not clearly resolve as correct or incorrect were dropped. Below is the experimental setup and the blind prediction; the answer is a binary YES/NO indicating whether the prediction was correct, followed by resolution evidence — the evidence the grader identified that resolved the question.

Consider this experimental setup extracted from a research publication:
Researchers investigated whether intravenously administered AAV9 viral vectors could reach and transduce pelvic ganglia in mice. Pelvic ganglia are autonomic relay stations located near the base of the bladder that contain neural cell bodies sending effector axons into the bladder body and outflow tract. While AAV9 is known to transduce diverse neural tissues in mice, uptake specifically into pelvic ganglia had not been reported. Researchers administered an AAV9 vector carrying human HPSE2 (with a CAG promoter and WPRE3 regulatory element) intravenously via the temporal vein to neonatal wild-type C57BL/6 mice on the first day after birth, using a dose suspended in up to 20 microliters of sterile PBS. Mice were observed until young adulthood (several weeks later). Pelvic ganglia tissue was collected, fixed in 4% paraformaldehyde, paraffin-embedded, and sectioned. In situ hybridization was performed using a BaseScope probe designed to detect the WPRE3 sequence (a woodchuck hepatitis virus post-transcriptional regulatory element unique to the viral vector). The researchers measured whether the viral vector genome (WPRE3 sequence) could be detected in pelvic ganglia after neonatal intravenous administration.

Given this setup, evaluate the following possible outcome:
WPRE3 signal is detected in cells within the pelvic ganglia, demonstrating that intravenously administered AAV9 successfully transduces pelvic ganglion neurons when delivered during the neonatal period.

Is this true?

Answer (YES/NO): YES